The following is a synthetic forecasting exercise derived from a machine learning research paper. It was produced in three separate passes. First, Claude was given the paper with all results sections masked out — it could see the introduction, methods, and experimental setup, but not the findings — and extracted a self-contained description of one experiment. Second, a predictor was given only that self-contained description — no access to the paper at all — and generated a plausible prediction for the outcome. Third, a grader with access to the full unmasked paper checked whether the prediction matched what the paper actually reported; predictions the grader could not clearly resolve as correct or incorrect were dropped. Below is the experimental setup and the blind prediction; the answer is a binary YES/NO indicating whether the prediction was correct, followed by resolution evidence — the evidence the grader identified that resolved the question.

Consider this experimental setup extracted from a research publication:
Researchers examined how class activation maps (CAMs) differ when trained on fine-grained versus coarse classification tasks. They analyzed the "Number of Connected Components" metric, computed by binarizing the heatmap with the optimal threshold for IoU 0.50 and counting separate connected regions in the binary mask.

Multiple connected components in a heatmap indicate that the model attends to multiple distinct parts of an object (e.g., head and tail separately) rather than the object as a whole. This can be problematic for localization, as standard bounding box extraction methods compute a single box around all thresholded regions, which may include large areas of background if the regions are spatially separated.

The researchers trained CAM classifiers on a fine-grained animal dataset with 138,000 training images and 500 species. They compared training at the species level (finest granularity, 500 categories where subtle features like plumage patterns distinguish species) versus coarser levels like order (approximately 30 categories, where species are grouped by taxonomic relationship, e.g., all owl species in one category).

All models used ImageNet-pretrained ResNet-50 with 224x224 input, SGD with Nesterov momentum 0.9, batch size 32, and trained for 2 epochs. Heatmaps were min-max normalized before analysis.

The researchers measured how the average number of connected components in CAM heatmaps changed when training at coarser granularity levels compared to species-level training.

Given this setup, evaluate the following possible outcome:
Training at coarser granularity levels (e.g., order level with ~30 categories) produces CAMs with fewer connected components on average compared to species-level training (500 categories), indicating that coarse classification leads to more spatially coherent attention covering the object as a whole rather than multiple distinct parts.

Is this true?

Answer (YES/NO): NO